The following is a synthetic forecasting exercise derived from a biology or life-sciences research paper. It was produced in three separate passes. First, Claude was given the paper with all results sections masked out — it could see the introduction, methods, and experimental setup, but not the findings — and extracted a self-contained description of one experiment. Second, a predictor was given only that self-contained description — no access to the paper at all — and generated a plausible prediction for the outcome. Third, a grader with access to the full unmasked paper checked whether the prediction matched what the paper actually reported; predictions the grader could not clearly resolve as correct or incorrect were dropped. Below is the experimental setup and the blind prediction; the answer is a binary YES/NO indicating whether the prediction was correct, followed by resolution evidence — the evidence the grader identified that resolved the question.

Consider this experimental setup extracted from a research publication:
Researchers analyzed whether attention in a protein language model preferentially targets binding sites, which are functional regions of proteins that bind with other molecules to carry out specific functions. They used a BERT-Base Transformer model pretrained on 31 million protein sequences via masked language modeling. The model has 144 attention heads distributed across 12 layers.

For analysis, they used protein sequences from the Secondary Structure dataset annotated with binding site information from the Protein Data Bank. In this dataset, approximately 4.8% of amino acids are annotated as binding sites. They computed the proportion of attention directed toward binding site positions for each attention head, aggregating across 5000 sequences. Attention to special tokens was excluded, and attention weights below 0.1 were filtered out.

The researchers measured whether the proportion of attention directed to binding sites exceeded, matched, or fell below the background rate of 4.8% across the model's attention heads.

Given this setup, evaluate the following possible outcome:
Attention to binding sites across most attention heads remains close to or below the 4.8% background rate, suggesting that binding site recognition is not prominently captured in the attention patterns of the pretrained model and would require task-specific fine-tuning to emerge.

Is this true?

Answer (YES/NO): NO